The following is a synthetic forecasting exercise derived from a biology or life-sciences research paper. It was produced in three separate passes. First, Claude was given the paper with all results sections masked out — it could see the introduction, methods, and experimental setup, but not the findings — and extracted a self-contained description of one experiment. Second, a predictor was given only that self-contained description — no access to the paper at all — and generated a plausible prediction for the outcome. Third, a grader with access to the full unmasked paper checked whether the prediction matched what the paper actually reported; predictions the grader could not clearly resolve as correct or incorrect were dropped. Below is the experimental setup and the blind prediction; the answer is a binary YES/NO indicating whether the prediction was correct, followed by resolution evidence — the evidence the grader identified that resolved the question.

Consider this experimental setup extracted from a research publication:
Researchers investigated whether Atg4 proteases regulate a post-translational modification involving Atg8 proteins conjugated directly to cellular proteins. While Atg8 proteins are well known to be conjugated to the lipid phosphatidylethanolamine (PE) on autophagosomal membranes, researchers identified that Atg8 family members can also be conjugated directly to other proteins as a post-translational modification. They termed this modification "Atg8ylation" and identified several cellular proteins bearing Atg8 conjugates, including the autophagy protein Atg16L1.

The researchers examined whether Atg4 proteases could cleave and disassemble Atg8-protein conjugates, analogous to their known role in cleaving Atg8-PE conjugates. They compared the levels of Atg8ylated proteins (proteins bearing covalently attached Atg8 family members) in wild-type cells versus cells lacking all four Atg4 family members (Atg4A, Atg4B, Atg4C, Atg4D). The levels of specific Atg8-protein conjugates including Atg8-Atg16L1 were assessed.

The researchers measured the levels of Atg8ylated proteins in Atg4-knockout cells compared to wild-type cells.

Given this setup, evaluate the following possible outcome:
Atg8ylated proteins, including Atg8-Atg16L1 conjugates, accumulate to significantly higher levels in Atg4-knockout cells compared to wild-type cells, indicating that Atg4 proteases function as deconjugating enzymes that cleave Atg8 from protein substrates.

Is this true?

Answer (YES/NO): YES